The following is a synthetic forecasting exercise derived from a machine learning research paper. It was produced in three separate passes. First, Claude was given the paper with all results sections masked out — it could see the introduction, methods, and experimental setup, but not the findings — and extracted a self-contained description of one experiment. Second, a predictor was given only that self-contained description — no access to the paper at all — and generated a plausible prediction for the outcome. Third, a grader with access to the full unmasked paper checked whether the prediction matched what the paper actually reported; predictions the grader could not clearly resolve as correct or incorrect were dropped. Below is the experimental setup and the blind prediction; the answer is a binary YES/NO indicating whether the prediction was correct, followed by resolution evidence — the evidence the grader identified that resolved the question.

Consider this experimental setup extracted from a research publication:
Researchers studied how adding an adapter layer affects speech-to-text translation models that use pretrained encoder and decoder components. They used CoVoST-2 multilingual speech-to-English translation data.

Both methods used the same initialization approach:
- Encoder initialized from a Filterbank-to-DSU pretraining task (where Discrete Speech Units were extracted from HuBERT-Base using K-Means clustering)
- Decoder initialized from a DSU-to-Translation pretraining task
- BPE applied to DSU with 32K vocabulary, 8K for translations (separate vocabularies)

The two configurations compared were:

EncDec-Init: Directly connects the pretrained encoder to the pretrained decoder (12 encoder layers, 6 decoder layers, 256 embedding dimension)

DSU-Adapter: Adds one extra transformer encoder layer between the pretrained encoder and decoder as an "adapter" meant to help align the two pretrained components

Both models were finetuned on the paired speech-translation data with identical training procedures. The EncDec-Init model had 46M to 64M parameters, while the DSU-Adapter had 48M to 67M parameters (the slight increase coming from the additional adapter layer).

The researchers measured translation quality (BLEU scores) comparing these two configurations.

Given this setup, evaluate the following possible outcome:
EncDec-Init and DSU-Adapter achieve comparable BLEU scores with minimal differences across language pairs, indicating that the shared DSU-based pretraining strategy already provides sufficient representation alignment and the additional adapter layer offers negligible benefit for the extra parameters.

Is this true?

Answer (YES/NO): NO